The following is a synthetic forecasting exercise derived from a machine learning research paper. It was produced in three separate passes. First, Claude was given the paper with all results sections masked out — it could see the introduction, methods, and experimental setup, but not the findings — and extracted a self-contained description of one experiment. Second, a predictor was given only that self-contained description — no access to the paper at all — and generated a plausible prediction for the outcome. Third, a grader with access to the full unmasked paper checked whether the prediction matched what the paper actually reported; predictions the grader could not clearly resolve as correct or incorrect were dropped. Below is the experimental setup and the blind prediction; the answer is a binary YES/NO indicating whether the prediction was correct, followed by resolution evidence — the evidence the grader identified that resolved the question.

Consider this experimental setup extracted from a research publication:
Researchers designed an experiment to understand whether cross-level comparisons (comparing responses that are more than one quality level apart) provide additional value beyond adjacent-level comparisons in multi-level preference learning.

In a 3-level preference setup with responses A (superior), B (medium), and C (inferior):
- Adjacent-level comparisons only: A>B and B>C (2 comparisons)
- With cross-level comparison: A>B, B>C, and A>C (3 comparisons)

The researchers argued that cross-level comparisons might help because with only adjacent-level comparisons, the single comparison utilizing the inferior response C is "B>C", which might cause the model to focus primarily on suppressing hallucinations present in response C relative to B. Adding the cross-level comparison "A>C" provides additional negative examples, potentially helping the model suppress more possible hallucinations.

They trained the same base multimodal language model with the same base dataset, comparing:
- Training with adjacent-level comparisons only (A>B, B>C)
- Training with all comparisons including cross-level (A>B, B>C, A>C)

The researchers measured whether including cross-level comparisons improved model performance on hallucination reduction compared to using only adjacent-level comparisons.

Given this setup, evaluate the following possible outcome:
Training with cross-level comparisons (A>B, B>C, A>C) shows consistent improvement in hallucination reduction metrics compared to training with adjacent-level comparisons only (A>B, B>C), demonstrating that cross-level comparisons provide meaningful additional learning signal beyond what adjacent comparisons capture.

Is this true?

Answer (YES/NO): NO